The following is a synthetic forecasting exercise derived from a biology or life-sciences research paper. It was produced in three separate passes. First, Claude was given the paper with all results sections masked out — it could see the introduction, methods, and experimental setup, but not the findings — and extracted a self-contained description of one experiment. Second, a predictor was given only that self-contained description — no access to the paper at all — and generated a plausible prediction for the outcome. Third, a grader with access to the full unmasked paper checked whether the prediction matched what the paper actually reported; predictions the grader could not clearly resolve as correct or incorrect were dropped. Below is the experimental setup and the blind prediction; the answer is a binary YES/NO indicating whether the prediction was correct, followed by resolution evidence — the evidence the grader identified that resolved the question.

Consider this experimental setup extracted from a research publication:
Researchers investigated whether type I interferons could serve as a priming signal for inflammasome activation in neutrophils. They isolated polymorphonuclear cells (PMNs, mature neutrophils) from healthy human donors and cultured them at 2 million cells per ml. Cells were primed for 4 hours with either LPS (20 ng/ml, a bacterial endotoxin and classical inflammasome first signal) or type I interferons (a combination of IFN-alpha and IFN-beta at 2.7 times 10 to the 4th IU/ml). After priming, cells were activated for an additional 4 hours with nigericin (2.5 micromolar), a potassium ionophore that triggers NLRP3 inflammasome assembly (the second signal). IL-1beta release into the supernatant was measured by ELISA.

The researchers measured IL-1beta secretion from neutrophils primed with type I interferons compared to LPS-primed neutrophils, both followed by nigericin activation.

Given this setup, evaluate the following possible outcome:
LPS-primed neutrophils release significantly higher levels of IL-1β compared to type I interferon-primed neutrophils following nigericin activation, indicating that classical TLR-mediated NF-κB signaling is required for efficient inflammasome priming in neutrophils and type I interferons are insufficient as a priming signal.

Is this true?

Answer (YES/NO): NO